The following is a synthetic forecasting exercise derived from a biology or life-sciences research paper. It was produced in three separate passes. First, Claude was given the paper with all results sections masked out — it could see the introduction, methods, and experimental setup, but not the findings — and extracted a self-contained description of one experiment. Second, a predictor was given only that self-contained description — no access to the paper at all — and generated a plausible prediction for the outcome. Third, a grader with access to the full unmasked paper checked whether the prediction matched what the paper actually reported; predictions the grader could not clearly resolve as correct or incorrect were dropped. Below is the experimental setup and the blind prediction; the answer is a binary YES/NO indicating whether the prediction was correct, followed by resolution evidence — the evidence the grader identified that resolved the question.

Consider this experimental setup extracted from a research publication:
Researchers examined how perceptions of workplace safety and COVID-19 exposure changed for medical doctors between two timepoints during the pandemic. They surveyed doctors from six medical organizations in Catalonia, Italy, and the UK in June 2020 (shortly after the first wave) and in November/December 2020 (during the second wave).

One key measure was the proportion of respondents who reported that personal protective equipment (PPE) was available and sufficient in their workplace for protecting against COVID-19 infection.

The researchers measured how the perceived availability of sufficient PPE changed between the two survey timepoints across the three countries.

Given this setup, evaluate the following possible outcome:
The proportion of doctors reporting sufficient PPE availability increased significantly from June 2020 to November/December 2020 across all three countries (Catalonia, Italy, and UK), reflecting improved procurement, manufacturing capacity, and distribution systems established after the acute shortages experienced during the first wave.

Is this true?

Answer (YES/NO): YES